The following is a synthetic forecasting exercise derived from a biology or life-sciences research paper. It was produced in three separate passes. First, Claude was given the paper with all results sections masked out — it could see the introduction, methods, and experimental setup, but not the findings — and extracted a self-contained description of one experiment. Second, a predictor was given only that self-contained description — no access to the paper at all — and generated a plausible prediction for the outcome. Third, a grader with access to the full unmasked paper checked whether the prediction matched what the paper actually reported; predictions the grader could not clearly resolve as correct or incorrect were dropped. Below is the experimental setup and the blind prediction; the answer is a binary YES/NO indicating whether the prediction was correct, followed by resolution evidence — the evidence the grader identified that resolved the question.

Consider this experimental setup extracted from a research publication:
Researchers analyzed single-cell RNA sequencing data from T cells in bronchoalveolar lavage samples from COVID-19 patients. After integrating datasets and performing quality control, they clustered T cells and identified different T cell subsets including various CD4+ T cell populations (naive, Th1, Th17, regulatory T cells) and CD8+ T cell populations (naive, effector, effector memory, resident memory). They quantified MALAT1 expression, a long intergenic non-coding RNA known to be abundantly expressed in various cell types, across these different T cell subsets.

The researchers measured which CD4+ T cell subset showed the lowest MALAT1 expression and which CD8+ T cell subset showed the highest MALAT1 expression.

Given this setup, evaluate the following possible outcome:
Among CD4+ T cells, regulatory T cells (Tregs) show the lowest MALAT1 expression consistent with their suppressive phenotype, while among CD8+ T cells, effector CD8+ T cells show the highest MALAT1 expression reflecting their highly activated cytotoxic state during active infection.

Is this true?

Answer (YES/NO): NO